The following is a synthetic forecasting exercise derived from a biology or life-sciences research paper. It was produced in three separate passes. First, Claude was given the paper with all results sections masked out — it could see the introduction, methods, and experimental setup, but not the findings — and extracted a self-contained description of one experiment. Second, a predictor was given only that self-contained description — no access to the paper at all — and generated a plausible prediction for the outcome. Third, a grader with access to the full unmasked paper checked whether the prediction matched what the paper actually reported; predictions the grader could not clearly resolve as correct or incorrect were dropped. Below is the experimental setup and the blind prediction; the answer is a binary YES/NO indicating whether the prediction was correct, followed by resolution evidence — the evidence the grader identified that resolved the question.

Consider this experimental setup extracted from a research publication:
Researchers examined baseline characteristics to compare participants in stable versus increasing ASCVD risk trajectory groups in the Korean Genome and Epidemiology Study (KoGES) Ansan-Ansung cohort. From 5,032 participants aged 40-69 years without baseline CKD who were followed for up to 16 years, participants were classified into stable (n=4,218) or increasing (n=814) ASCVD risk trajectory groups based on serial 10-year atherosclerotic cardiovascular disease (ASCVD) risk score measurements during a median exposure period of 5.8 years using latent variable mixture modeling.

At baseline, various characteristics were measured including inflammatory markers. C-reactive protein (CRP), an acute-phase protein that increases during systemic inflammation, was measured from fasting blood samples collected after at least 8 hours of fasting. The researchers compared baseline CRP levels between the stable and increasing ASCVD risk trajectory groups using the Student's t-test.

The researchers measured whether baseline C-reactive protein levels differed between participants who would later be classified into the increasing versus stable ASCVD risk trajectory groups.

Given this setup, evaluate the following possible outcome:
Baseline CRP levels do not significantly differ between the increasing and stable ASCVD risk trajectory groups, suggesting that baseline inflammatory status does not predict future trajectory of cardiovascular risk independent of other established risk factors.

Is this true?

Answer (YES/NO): NO